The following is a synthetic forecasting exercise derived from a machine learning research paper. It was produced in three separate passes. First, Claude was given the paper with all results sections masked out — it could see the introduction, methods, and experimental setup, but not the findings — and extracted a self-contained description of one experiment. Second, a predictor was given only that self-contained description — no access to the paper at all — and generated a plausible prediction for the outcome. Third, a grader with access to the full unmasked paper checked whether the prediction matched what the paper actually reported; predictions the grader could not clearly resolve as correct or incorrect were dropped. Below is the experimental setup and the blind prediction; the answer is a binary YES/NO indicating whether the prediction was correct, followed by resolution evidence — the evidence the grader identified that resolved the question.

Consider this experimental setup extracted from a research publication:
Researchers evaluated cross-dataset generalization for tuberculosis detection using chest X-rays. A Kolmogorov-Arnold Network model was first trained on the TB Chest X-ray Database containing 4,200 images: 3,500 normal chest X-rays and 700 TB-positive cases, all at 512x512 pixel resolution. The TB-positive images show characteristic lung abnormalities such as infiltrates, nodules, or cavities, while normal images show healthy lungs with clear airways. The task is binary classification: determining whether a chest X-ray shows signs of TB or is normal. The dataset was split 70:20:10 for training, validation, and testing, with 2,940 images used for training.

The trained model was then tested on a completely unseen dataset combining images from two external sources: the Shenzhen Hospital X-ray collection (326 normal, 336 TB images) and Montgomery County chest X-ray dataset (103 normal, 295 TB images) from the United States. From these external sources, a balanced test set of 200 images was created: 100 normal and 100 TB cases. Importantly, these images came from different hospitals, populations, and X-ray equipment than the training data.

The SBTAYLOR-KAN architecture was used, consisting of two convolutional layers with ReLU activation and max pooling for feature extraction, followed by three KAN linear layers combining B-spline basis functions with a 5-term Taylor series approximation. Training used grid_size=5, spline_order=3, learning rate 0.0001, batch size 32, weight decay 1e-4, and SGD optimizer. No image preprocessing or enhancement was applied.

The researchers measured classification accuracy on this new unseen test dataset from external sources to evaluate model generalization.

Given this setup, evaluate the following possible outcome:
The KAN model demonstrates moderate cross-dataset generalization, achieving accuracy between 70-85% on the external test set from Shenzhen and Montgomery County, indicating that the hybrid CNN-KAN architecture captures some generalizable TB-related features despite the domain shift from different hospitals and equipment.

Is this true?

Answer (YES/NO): NO